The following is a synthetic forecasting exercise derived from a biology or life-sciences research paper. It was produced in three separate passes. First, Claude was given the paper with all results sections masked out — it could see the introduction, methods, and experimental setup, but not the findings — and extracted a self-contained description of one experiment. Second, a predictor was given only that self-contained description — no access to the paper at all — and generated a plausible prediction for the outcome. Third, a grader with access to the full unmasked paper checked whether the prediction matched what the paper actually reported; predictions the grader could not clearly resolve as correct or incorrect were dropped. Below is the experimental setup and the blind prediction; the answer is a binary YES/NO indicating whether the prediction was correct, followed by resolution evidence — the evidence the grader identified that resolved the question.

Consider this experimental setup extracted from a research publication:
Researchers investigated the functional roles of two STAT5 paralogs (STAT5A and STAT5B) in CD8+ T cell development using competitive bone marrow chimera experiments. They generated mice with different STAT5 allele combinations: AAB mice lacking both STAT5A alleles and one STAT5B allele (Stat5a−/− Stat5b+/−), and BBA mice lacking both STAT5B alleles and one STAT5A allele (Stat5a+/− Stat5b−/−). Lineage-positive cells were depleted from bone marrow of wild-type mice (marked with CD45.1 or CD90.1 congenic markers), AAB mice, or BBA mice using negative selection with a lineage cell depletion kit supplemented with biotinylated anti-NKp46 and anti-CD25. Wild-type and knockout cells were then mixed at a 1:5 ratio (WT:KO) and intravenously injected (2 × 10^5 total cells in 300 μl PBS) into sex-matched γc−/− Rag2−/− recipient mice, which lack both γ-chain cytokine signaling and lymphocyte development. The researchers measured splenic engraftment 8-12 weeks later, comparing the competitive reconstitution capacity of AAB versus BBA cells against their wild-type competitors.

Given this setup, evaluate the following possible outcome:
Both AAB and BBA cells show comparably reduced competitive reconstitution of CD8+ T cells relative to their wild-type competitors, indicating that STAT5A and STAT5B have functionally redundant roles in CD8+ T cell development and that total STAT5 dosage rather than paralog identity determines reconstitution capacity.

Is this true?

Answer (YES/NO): NO